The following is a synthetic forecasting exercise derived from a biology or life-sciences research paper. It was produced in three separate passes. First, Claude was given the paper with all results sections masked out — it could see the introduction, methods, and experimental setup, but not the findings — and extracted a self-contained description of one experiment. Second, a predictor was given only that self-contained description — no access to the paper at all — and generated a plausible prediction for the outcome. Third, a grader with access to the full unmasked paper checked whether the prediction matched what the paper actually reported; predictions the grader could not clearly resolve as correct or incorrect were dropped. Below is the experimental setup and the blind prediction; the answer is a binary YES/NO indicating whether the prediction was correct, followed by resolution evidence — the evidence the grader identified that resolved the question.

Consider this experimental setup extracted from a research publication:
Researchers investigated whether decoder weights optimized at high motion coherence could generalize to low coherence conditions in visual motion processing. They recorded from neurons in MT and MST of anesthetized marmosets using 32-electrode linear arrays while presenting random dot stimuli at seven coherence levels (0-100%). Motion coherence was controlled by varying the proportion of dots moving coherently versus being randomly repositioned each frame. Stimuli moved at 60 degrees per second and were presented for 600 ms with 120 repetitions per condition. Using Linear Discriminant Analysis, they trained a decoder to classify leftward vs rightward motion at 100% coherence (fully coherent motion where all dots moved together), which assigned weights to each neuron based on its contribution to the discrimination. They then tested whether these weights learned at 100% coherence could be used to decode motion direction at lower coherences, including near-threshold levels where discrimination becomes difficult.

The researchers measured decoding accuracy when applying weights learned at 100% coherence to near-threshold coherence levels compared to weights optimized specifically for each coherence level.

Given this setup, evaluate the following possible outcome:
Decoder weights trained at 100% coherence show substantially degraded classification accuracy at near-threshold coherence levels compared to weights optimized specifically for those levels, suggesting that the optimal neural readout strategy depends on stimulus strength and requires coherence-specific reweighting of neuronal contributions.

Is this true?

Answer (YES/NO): NO